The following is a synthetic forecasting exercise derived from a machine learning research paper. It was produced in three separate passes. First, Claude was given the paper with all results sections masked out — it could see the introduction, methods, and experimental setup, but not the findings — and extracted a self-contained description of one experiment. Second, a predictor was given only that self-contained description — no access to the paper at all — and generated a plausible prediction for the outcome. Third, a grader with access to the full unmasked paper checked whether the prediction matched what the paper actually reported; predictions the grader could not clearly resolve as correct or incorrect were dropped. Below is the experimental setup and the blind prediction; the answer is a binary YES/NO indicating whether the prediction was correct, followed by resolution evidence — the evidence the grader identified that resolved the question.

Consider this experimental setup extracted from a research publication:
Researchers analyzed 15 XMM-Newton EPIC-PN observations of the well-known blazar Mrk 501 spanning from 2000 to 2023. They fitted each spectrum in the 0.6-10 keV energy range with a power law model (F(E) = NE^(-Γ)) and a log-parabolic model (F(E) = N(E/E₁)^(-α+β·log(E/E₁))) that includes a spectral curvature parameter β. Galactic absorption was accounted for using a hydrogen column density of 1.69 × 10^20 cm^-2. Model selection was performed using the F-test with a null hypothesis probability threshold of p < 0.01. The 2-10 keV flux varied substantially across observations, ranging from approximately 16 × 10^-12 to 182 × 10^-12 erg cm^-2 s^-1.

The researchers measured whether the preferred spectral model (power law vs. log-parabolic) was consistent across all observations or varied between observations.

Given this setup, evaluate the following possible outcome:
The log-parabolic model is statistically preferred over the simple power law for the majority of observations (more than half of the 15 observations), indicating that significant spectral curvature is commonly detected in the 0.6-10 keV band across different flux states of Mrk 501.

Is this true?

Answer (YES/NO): NO